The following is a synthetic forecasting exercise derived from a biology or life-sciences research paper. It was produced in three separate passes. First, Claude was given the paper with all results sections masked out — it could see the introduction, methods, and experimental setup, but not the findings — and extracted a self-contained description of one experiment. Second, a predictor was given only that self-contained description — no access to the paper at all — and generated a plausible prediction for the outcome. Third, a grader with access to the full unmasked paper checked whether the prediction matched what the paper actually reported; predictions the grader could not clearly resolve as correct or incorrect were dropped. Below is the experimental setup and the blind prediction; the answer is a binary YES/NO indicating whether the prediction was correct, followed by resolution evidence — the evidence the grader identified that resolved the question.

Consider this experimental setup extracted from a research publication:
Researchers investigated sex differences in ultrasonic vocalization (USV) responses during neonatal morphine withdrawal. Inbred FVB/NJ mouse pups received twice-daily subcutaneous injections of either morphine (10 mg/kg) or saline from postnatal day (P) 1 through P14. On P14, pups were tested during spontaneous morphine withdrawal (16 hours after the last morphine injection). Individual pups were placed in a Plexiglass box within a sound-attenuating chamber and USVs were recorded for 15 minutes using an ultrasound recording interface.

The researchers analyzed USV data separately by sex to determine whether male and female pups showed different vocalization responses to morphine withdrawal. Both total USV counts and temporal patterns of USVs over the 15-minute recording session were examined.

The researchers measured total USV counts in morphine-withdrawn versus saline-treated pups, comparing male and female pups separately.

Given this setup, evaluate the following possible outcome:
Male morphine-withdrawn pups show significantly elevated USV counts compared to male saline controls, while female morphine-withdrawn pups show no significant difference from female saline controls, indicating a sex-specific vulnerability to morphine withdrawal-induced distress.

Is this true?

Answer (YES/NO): NO